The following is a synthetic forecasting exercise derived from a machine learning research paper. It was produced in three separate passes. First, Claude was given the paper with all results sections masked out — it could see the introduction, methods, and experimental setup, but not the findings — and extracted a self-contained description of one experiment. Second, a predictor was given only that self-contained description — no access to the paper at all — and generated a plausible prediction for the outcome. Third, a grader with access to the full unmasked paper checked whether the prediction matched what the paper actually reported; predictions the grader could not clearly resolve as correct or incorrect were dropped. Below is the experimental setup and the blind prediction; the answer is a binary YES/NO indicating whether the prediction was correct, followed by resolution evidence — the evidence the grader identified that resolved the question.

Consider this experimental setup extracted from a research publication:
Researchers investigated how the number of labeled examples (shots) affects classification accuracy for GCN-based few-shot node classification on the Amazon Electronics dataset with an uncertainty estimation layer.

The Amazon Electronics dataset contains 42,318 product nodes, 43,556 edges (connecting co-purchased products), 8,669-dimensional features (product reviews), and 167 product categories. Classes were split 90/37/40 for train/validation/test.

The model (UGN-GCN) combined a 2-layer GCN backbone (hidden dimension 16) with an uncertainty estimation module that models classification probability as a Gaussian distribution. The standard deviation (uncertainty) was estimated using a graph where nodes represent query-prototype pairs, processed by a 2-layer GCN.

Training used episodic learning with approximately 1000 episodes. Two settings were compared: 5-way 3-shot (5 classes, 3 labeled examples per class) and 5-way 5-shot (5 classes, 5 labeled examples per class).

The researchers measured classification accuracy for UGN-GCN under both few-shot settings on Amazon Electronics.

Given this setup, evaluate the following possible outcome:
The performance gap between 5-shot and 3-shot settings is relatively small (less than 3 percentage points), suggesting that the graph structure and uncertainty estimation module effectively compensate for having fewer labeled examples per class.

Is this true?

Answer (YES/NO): YES